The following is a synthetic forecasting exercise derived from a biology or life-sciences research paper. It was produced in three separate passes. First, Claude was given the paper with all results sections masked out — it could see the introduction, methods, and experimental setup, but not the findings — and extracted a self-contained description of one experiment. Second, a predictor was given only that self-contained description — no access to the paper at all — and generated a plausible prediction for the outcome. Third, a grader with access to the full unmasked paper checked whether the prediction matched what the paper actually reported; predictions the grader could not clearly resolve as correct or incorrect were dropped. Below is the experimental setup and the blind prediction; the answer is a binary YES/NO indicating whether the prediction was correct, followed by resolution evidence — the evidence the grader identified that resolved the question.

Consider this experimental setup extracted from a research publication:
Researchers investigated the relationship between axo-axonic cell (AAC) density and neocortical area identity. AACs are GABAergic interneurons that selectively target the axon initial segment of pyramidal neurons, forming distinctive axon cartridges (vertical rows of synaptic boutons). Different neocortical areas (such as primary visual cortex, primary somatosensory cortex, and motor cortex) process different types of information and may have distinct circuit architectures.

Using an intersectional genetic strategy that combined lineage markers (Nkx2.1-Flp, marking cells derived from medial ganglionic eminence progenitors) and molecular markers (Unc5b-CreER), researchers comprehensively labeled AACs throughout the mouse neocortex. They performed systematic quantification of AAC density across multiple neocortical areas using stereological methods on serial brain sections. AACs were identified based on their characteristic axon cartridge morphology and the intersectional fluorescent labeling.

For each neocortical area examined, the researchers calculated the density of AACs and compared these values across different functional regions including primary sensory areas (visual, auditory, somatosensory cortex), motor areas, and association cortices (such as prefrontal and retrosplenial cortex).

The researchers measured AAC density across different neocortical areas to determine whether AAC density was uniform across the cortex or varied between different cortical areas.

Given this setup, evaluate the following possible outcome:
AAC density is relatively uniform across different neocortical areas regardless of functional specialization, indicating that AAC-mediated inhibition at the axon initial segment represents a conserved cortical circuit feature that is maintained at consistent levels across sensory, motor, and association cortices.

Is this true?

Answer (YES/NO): NO